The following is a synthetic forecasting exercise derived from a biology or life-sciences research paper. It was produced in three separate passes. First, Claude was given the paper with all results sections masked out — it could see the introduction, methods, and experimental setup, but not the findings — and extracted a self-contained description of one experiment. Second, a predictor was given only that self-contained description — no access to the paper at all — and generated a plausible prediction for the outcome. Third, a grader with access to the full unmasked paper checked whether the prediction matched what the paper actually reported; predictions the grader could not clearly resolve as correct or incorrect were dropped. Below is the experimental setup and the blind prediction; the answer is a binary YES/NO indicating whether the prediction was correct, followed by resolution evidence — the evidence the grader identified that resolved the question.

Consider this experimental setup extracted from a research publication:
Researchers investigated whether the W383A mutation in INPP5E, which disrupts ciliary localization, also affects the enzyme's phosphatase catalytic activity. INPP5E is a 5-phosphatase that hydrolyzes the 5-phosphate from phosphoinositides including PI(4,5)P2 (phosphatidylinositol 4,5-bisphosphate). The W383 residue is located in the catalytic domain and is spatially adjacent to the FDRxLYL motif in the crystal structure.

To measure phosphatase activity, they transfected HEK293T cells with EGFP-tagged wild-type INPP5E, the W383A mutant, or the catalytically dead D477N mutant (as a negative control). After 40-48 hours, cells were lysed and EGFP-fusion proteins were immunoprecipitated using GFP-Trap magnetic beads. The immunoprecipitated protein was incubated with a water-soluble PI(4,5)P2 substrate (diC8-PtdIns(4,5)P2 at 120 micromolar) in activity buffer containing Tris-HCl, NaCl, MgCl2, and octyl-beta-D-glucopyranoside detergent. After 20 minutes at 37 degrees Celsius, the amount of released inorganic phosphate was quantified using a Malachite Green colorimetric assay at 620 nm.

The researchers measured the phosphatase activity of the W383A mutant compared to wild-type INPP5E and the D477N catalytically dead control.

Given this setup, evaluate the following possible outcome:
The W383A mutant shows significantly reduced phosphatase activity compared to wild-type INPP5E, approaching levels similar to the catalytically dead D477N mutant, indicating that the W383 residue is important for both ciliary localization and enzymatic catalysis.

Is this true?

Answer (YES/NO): NO